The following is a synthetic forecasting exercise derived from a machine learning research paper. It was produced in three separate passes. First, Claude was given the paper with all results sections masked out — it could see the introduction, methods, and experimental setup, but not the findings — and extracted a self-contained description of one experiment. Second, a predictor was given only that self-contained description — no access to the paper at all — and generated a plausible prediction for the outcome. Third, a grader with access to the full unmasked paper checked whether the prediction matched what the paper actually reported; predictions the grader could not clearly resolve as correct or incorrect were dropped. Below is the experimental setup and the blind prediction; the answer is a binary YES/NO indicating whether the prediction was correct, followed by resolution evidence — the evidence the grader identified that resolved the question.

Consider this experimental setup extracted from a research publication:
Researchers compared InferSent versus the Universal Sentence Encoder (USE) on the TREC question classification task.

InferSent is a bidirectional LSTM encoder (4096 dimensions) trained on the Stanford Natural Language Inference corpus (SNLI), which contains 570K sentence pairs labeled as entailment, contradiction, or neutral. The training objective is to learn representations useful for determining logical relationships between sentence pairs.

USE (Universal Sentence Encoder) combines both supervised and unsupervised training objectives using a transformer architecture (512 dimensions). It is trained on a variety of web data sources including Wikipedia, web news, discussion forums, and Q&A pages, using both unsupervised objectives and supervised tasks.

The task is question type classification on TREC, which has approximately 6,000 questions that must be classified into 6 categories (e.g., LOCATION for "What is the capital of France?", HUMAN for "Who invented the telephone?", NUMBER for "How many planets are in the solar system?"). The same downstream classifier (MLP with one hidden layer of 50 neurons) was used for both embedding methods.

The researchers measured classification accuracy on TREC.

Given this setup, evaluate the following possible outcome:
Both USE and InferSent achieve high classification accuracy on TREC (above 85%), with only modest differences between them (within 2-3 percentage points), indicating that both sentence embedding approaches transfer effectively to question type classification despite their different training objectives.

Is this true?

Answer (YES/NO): NO